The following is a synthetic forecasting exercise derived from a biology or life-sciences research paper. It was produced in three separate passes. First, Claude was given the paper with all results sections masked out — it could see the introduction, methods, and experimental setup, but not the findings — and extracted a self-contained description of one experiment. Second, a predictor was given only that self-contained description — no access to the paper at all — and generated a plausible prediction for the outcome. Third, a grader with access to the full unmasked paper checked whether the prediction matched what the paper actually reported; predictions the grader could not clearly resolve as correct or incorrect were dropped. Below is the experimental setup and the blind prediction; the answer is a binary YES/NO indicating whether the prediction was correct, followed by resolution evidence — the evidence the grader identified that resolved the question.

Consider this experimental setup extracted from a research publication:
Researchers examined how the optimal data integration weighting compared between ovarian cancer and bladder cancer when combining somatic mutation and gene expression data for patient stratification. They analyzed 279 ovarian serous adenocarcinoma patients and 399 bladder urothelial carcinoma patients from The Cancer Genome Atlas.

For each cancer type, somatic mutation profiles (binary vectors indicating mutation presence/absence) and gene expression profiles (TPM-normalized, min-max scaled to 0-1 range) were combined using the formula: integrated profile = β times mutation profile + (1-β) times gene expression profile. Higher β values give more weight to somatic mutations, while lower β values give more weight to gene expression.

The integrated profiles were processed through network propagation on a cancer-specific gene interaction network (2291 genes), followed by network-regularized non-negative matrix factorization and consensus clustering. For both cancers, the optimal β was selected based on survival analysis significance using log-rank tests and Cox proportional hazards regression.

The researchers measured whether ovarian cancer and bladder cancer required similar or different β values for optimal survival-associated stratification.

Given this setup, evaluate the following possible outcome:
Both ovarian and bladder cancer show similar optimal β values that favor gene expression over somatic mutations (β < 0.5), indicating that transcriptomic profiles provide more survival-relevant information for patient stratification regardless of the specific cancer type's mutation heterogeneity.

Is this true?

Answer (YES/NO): NO